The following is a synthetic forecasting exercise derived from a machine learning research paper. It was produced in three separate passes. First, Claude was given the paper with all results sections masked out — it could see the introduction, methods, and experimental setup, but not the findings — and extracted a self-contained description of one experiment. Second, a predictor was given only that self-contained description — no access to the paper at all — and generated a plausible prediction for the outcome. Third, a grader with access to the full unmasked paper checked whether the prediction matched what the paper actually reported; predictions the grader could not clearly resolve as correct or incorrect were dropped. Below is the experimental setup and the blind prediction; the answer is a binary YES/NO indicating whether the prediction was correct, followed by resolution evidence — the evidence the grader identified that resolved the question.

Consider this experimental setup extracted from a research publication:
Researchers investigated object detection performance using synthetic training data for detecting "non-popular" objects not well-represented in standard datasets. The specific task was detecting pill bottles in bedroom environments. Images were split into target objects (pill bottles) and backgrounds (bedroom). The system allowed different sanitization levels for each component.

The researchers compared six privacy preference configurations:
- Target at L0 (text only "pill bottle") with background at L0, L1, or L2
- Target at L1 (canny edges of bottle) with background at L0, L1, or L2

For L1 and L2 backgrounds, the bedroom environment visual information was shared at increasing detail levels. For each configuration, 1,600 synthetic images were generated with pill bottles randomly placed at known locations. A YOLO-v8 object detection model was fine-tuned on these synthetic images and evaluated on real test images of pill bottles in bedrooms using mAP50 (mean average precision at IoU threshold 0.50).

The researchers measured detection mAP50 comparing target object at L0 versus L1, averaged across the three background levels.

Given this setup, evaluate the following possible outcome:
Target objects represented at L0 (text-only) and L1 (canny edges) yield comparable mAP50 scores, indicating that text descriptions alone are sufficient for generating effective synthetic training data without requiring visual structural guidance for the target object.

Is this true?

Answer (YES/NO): NO